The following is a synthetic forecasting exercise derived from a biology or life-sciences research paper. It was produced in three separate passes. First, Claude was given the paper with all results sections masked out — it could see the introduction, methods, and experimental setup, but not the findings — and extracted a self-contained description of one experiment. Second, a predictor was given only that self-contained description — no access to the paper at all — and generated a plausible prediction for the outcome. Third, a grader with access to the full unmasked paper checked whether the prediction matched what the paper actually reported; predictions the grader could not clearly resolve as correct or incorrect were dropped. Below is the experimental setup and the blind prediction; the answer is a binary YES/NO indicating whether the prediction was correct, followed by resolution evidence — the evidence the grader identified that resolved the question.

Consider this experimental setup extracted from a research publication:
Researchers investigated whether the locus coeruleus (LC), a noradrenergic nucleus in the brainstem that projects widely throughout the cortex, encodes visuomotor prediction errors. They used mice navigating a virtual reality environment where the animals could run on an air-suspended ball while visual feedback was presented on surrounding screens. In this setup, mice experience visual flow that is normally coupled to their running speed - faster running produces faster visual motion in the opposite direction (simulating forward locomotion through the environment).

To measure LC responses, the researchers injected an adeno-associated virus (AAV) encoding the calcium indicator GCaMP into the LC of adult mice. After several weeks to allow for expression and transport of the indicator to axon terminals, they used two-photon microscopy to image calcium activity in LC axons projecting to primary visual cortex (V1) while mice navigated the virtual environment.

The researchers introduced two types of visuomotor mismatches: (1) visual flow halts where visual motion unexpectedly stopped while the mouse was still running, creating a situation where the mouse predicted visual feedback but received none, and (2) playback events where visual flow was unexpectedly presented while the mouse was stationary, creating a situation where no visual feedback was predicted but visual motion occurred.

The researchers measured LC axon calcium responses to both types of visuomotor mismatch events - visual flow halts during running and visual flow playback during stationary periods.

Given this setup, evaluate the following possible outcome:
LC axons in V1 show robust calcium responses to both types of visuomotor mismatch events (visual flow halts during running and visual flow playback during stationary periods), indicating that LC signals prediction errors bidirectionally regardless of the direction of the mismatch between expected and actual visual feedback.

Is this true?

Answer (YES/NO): YES